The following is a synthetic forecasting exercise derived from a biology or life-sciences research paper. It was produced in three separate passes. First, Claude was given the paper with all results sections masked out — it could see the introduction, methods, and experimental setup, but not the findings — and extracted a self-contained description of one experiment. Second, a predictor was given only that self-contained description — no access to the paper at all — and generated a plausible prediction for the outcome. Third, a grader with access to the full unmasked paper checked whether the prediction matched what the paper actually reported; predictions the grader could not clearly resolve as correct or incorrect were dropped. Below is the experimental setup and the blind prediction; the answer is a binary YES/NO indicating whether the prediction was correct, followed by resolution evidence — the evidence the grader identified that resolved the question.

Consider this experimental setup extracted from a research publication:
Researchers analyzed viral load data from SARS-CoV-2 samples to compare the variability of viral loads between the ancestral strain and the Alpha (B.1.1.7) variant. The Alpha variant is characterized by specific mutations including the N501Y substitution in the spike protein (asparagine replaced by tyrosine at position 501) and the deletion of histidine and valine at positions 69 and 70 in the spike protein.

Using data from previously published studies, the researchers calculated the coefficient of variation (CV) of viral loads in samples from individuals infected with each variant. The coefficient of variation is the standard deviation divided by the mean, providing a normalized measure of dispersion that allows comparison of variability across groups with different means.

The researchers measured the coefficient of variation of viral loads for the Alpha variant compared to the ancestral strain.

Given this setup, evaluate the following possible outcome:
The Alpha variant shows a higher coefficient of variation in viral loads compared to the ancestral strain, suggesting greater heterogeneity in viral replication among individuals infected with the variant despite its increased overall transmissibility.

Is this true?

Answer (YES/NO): NO